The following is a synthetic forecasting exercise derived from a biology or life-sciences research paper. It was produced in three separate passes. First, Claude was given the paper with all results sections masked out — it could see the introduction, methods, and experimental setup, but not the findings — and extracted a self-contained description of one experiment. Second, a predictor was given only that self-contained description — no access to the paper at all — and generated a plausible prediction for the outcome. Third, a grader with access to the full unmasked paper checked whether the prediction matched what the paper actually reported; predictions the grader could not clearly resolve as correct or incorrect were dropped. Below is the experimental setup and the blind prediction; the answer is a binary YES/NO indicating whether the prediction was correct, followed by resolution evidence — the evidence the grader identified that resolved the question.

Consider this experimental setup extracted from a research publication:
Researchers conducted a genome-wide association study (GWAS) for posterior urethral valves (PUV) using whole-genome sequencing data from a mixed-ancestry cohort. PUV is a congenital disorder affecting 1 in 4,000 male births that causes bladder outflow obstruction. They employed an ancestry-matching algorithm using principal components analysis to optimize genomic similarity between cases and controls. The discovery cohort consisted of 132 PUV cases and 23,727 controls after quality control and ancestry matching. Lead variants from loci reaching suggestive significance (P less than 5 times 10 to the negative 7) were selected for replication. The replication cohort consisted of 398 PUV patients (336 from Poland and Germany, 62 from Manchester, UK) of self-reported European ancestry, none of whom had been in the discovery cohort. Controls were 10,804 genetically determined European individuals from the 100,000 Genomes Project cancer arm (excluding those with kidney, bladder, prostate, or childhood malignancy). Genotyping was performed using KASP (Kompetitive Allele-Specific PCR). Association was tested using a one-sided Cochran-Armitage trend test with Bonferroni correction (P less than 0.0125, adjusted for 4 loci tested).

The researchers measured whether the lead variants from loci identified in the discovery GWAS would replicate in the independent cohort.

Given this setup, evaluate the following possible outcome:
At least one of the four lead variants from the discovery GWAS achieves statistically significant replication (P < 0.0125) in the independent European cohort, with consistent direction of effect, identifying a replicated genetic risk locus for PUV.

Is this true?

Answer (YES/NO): YES